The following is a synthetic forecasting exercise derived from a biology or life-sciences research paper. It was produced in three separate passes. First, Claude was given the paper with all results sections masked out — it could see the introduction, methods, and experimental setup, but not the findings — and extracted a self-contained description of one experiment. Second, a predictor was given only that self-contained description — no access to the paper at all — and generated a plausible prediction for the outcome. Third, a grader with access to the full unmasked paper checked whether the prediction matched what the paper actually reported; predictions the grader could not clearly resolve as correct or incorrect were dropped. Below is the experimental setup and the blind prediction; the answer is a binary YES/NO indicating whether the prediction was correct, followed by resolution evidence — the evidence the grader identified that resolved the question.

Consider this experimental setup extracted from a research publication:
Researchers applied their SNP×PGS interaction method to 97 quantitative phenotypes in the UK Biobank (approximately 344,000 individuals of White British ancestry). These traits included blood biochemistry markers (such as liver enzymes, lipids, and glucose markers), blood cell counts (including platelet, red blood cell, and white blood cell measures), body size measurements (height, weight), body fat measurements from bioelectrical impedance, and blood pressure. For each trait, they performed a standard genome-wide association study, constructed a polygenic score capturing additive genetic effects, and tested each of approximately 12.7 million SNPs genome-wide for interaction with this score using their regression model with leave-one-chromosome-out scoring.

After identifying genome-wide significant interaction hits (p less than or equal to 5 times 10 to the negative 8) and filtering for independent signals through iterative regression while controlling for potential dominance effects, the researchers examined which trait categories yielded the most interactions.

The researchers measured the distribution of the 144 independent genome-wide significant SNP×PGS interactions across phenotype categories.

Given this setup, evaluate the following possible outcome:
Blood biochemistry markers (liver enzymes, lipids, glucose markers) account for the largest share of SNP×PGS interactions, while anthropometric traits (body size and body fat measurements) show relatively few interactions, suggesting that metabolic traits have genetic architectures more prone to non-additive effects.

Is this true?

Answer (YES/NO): NO